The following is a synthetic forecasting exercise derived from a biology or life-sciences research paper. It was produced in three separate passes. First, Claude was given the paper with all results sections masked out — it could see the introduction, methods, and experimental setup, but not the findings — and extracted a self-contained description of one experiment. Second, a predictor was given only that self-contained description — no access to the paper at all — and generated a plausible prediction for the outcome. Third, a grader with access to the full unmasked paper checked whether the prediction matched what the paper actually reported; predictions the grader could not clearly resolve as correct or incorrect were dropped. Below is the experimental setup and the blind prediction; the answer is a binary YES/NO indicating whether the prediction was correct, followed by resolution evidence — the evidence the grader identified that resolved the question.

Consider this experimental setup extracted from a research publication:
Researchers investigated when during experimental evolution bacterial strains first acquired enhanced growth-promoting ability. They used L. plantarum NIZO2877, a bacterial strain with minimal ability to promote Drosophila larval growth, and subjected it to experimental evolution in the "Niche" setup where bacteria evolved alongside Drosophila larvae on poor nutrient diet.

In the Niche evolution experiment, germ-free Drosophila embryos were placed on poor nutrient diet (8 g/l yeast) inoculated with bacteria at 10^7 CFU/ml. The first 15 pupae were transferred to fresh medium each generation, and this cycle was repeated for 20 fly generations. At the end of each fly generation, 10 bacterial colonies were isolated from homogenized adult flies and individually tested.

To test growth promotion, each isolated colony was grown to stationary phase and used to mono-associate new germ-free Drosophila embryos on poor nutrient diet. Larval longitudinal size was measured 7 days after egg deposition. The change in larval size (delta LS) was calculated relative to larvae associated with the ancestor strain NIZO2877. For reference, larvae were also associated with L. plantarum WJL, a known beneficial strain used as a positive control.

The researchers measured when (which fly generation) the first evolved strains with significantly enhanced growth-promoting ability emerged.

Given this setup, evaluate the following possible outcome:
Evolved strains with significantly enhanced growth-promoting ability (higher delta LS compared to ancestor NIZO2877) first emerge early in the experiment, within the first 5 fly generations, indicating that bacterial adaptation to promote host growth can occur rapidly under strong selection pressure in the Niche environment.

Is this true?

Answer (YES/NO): YES